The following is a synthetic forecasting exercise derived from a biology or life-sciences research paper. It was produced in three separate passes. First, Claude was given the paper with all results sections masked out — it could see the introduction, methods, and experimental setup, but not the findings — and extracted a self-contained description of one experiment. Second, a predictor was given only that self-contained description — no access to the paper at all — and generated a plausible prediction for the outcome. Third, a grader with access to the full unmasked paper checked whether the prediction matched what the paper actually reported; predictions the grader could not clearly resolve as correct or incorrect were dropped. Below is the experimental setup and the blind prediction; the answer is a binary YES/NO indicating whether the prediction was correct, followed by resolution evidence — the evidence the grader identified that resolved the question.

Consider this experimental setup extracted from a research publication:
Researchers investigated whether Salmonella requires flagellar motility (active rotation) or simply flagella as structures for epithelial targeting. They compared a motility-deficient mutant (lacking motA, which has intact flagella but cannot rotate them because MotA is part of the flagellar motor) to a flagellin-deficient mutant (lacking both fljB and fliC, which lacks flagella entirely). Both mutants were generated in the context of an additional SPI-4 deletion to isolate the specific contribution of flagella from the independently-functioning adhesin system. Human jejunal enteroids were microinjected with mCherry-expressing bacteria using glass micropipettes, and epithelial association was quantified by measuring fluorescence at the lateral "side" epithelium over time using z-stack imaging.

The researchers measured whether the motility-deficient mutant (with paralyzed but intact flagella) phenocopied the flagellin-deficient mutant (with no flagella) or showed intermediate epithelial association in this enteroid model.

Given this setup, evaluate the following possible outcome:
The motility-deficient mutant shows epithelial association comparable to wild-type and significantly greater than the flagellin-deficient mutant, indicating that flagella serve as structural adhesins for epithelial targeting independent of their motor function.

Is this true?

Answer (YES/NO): NO